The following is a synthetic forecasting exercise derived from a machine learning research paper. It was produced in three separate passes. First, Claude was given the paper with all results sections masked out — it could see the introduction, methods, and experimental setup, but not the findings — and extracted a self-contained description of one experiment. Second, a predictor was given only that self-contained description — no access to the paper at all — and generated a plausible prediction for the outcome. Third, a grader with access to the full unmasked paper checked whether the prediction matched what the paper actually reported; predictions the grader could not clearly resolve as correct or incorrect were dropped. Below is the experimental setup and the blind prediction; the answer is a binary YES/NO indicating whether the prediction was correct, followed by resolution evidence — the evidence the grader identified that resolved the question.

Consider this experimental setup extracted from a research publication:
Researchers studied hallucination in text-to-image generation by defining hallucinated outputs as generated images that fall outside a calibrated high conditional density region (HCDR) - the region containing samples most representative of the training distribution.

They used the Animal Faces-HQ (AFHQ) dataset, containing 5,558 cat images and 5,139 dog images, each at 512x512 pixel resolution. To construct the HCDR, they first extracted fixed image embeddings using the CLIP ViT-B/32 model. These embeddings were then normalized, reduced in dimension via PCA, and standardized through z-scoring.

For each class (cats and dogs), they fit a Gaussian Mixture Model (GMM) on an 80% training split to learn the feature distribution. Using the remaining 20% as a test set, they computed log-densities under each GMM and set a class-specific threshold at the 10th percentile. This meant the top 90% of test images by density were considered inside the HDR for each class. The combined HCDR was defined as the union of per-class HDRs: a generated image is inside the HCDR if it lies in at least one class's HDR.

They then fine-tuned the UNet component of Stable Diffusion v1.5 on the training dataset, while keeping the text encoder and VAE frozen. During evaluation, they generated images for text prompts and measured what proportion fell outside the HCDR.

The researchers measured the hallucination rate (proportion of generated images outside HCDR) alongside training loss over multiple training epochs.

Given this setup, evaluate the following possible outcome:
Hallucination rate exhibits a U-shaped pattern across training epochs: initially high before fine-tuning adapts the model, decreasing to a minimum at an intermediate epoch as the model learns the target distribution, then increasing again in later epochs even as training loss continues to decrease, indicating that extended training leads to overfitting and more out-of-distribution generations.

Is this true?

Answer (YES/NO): NO